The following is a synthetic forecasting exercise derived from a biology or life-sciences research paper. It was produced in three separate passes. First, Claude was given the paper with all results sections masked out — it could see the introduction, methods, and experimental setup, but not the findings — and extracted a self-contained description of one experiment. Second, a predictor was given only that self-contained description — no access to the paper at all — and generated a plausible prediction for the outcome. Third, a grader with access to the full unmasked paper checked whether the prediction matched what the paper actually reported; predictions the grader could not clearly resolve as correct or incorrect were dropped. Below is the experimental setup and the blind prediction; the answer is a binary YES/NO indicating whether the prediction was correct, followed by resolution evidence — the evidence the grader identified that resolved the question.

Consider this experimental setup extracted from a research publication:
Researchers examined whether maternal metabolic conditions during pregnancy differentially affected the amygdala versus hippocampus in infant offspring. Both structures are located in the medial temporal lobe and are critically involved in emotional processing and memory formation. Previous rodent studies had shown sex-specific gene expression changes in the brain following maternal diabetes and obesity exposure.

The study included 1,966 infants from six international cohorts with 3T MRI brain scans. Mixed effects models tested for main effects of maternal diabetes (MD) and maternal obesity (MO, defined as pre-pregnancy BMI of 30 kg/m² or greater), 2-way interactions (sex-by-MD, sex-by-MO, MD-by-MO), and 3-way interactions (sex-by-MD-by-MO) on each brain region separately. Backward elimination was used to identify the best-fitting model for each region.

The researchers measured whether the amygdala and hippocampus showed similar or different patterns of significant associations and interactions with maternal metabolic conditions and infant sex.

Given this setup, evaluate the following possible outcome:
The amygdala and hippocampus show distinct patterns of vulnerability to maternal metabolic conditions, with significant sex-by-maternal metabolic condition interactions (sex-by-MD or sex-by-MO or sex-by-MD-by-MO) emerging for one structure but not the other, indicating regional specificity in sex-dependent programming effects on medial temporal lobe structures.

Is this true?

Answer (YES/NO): YES